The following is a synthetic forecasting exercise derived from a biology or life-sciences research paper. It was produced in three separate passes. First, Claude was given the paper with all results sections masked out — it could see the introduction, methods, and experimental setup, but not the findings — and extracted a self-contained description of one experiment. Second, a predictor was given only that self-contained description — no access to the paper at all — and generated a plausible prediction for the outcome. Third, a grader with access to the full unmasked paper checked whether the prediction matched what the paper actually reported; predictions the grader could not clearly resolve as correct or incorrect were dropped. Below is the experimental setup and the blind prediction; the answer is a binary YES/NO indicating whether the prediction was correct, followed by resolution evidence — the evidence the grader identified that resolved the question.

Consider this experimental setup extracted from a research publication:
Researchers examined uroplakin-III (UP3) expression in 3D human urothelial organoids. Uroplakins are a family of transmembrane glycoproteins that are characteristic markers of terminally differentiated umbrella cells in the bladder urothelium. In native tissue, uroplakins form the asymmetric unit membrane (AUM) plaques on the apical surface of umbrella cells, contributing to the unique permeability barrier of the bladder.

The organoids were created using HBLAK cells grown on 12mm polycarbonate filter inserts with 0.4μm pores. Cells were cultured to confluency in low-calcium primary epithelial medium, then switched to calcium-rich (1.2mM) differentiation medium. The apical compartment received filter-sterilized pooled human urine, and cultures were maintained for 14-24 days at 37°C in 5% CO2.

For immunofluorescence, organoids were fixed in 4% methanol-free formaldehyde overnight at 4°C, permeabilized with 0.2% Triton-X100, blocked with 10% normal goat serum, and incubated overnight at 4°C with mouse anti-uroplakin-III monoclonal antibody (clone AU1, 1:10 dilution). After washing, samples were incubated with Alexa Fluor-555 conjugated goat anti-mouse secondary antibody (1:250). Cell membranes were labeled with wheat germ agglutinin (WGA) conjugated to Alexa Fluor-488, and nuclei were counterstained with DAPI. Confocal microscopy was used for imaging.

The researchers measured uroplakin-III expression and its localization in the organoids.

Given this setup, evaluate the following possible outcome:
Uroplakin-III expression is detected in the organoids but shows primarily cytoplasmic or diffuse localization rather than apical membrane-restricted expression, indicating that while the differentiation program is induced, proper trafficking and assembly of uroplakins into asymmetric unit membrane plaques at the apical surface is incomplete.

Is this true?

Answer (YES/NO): NO